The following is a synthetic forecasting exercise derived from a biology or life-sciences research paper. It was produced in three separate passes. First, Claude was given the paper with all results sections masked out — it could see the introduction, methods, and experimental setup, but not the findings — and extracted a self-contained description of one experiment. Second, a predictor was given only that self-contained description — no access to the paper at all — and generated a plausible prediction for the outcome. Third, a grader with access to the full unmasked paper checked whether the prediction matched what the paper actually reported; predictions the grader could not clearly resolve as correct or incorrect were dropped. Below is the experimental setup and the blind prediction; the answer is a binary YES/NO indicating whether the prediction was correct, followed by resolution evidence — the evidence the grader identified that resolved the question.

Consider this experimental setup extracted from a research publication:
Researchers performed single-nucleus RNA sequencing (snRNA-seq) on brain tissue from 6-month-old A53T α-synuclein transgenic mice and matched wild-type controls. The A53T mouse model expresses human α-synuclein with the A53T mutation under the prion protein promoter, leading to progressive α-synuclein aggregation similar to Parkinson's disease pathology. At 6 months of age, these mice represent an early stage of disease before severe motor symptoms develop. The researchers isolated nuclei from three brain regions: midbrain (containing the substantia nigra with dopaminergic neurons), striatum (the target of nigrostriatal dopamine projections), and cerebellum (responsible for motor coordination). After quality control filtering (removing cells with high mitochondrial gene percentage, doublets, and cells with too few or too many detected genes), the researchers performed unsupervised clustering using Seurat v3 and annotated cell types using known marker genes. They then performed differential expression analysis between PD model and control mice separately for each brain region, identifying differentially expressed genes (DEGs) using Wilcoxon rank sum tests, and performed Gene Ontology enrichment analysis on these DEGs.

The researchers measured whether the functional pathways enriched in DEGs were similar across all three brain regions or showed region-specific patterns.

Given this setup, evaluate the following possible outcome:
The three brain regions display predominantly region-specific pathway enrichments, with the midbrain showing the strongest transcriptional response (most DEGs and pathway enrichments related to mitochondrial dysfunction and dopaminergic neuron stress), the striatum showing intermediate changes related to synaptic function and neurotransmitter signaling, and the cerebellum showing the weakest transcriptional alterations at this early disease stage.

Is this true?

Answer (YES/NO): NO